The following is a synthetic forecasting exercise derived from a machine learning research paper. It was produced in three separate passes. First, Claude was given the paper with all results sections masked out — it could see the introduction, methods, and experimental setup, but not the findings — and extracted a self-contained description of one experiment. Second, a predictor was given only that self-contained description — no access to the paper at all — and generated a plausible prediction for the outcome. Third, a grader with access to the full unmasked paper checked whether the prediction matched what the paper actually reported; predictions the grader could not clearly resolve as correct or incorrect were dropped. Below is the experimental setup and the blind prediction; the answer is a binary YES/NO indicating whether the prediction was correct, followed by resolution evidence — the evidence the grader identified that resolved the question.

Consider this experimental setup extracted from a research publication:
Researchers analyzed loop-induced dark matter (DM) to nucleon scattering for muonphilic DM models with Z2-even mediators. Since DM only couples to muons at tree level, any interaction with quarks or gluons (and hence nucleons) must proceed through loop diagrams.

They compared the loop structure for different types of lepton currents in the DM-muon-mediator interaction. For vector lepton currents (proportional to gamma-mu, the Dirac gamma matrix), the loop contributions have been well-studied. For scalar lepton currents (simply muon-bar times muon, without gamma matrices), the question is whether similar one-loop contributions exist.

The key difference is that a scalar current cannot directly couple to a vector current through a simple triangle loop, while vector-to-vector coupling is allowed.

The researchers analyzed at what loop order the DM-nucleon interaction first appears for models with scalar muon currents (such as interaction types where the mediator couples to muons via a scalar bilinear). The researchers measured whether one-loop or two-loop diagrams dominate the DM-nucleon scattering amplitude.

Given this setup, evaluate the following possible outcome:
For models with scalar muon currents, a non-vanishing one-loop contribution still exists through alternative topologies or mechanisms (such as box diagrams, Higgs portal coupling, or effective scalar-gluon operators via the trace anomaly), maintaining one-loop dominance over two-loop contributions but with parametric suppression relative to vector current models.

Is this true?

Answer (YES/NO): NO